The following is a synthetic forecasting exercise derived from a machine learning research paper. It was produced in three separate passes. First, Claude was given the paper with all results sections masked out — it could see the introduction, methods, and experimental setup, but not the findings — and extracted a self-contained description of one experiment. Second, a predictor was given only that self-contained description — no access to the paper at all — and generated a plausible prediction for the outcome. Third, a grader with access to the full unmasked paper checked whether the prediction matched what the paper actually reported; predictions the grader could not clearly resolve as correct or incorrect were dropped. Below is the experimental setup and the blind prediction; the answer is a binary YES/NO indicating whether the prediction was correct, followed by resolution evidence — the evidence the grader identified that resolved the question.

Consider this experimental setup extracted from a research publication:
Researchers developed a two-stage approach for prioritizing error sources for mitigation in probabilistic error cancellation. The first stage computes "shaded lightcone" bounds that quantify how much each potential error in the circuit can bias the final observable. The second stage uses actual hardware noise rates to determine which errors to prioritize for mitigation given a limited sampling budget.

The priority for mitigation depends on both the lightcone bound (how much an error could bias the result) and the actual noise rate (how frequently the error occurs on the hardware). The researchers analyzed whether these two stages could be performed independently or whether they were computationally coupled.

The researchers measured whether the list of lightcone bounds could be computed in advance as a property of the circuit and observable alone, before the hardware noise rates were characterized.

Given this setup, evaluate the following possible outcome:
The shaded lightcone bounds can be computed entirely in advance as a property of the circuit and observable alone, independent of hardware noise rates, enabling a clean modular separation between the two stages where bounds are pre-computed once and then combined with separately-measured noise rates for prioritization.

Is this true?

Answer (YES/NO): YES